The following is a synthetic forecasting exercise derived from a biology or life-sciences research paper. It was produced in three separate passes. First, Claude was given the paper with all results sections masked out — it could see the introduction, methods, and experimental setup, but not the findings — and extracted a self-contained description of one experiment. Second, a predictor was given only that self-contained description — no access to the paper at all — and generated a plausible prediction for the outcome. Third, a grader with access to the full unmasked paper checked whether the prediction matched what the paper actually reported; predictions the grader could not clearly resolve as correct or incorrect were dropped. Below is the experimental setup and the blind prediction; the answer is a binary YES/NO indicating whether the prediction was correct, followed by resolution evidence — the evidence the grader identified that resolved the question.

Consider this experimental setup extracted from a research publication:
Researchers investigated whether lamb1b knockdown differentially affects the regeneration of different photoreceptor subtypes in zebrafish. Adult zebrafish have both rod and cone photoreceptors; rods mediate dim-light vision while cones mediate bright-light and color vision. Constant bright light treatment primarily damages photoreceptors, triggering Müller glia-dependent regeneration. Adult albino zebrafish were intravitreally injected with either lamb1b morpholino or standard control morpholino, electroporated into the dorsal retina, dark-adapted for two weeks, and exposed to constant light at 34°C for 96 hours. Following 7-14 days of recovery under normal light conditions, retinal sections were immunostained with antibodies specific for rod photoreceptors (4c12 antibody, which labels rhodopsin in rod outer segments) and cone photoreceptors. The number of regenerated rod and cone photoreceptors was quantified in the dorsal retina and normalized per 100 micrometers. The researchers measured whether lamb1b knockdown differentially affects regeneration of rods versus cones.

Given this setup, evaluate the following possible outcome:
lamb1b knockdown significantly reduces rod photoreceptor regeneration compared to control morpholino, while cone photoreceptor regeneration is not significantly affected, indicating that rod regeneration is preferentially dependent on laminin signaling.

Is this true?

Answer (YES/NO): NO